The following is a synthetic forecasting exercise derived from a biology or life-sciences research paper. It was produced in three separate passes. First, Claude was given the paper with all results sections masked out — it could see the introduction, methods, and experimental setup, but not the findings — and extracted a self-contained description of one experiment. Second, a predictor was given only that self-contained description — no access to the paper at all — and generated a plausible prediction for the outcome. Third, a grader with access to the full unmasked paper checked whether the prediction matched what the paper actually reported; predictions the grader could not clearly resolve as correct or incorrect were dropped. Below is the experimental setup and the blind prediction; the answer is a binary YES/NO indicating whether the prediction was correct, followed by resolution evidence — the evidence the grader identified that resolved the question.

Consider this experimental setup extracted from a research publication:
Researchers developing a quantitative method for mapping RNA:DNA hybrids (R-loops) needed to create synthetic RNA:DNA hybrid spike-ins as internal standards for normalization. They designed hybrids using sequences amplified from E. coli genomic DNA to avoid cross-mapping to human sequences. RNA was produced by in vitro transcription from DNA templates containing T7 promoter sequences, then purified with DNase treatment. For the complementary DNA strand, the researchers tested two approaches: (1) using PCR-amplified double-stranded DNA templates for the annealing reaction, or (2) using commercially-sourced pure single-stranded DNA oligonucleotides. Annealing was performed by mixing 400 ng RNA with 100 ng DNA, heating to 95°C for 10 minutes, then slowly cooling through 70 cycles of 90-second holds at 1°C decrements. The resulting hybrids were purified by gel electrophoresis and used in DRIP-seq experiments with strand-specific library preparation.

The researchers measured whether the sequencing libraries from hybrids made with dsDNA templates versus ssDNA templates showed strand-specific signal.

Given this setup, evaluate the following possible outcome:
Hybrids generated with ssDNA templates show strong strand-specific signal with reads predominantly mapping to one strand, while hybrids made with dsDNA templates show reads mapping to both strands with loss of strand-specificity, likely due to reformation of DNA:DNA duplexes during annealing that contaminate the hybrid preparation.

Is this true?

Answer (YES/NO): YES